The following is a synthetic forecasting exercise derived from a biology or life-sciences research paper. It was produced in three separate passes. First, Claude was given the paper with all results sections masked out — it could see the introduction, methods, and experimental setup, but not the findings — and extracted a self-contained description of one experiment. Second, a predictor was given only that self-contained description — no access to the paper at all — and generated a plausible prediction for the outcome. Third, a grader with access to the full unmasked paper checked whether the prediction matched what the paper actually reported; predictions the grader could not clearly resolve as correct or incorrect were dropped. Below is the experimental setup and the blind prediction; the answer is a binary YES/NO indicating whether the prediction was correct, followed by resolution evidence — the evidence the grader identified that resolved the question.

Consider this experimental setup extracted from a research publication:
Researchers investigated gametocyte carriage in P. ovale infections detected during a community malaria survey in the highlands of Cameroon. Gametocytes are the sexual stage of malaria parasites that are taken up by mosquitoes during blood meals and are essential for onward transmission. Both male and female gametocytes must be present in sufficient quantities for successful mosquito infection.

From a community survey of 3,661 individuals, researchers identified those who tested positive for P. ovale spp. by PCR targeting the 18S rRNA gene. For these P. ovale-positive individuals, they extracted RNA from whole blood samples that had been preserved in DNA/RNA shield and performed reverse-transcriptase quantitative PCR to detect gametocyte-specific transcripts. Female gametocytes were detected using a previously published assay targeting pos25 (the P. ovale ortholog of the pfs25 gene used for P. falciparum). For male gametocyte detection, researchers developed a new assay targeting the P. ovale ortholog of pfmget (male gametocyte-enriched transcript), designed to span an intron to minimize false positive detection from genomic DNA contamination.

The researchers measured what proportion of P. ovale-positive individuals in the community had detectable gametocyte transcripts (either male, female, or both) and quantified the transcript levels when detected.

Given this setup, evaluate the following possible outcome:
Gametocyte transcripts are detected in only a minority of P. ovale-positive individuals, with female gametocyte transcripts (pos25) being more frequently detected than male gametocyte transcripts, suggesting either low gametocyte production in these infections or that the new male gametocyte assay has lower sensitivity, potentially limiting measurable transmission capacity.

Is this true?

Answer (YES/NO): YES